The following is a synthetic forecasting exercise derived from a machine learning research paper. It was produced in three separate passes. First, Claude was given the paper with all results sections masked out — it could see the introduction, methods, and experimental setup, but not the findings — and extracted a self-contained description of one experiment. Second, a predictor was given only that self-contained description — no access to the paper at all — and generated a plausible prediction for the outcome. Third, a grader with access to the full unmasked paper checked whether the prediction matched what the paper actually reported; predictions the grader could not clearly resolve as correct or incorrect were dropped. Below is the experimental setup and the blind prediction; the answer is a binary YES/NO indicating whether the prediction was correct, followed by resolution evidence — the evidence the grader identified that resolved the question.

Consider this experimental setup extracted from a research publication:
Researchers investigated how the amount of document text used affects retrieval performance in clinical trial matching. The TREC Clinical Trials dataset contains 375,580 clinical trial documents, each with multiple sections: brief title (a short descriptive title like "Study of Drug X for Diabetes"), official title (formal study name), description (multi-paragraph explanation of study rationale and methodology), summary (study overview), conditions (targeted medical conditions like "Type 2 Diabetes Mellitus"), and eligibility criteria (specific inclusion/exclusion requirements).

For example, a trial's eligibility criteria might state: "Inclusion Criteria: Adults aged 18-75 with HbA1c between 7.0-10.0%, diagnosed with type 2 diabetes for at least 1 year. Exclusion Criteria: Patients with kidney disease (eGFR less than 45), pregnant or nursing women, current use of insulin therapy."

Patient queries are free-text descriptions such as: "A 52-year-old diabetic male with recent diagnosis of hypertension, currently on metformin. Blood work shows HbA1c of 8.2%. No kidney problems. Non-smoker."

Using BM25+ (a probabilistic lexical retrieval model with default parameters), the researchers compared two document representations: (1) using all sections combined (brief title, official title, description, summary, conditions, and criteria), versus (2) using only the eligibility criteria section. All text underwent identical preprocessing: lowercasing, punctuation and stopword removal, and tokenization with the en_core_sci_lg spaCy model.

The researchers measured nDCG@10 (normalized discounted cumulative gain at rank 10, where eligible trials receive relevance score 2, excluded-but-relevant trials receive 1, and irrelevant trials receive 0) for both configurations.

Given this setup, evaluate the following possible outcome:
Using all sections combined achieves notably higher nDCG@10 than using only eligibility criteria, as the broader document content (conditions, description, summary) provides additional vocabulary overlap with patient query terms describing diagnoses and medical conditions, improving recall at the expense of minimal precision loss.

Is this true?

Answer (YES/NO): YES